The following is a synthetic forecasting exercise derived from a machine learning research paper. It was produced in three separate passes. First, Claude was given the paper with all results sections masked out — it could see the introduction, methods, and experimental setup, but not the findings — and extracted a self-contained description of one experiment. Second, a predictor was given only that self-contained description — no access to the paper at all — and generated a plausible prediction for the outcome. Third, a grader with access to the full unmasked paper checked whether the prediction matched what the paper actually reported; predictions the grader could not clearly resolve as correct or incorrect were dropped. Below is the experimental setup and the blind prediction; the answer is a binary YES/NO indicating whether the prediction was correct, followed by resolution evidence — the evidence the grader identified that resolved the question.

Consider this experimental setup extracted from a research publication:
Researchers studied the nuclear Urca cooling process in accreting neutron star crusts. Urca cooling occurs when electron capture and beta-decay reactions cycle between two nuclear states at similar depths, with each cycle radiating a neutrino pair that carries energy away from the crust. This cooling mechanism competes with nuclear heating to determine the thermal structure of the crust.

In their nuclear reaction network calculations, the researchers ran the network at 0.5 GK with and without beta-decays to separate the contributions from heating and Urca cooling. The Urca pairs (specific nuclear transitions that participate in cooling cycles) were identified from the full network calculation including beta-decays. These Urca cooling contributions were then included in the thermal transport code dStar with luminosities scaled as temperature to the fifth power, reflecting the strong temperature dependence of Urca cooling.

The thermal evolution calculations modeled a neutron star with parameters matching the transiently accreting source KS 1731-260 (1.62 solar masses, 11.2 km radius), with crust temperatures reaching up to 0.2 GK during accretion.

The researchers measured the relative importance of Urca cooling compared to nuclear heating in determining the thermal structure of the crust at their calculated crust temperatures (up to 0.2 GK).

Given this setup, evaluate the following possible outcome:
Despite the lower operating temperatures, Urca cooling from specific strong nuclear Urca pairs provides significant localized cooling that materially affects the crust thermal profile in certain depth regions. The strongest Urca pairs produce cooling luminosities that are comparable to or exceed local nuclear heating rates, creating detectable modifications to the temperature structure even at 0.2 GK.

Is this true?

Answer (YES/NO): NO